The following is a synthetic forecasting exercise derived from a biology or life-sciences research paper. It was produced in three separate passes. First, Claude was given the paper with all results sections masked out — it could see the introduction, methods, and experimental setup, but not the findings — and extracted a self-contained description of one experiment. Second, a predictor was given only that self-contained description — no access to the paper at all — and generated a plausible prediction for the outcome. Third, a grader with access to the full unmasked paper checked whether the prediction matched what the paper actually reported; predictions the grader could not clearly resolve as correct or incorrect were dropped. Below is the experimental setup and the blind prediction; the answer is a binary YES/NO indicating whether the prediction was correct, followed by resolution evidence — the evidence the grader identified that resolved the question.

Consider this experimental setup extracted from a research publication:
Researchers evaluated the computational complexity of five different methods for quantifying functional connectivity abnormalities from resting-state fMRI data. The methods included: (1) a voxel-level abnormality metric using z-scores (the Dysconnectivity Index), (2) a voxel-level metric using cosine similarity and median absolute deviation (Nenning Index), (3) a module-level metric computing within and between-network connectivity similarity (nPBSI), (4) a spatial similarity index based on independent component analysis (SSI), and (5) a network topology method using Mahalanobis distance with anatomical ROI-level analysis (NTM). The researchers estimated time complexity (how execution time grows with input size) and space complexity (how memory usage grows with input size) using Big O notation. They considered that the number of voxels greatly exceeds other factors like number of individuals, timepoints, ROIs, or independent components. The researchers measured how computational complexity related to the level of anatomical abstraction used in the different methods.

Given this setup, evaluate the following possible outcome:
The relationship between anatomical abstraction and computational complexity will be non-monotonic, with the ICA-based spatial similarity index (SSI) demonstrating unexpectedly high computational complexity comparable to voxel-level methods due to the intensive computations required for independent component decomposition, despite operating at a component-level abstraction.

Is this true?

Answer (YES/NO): NO